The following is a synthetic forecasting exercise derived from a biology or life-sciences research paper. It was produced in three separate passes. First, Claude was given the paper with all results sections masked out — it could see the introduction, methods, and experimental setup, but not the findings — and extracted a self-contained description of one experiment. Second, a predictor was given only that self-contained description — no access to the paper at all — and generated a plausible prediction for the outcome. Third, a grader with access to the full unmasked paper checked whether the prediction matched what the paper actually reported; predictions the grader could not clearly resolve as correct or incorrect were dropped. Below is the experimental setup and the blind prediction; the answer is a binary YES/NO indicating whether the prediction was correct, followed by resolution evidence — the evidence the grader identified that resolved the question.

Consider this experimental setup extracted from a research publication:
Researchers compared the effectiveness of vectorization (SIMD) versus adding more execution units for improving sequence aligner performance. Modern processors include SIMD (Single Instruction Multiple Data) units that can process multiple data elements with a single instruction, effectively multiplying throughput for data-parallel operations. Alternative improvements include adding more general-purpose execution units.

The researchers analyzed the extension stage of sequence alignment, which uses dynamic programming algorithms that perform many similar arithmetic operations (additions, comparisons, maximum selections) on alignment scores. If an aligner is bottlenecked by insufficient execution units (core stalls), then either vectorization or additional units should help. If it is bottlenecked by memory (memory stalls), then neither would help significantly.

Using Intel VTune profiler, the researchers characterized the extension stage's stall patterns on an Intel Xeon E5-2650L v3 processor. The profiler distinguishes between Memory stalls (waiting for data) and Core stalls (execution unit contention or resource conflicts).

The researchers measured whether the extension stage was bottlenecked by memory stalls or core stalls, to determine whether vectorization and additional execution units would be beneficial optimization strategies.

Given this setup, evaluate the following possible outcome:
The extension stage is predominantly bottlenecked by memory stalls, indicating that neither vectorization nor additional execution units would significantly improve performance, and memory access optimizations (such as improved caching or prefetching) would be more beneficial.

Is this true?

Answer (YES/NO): NO